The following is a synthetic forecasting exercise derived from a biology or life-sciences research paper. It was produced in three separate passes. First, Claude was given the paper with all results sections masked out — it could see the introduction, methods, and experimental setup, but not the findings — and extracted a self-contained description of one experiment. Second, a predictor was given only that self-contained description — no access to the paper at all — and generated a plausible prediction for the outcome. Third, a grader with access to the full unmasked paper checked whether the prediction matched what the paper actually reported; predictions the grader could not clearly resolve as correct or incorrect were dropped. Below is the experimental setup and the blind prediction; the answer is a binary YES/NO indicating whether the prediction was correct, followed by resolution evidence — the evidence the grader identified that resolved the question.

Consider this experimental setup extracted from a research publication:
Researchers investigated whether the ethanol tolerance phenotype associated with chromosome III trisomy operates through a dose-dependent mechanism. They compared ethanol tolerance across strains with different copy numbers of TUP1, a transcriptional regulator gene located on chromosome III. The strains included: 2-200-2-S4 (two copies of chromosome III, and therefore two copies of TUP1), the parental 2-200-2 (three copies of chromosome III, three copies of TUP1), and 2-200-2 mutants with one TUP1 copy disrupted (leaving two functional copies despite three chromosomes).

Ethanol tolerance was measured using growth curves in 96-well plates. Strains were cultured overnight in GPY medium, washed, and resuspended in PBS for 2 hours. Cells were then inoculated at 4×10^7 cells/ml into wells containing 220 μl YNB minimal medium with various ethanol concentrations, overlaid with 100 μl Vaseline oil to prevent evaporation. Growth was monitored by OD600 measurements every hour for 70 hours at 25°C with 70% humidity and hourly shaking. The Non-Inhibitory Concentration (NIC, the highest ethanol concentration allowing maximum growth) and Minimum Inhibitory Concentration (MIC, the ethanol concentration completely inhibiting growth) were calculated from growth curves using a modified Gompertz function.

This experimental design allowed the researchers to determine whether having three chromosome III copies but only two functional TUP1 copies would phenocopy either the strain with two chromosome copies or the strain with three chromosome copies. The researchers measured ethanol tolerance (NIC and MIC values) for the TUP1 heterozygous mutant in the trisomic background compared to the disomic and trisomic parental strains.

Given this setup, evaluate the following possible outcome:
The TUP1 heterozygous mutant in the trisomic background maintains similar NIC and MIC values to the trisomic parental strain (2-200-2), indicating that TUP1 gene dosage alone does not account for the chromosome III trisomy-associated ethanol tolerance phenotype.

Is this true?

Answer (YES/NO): NO